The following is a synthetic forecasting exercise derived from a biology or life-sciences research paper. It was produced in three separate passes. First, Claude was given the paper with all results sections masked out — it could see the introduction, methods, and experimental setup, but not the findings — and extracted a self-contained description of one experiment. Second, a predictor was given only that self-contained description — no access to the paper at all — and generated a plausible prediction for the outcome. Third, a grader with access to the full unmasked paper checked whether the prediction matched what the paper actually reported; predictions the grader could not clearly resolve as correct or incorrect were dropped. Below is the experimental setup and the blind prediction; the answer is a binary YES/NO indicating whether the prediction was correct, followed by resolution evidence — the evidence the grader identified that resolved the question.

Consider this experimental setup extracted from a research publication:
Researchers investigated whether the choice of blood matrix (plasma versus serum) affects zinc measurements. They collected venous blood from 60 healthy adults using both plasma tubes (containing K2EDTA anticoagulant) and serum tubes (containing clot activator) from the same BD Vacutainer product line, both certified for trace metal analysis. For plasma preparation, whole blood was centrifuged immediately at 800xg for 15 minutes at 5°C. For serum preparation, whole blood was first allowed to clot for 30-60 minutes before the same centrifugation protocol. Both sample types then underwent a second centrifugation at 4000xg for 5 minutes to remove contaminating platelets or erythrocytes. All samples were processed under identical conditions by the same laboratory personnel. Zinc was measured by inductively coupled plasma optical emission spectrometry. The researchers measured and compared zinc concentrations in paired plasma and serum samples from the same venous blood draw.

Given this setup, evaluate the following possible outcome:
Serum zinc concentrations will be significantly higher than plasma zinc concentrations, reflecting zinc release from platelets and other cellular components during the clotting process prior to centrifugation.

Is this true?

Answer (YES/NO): YES